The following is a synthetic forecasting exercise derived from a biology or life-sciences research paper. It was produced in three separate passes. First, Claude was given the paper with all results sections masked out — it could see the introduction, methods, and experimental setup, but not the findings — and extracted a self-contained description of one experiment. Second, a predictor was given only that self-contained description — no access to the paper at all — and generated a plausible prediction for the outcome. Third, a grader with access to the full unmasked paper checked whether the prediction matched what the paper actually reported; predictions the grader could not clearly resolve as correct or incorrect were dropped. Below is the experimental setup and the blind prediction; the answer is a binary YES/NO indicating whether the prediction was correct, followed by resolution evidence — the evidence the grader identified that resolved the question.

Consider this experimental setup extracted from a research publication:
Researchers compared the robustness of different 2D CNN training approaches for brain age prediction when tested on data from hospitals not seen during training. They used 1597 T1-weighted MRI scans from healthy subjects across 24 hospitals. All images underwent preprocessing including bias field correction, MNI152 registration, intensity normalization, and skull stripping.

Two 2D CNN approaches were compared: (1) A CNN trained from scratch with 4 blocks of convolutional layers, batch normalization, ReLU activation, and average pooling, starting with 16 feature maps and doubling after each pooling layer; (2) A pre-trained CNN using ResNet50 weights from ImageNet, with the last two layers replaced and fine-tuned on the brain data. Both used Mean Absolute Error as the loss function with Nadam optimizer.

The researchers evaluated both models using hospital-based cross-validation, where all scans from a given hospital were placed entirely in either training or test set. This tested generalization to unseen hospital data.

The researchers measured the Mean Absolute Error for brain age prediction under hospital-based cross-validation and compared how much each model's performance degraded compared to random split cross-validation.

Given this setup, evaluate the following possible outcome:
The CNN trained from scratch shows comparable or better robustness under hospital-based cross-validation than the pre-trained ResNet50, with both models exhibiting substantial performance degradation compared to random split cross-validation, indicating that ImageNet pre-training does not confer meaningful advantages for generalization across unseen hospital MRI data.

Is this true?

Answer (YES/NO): YES